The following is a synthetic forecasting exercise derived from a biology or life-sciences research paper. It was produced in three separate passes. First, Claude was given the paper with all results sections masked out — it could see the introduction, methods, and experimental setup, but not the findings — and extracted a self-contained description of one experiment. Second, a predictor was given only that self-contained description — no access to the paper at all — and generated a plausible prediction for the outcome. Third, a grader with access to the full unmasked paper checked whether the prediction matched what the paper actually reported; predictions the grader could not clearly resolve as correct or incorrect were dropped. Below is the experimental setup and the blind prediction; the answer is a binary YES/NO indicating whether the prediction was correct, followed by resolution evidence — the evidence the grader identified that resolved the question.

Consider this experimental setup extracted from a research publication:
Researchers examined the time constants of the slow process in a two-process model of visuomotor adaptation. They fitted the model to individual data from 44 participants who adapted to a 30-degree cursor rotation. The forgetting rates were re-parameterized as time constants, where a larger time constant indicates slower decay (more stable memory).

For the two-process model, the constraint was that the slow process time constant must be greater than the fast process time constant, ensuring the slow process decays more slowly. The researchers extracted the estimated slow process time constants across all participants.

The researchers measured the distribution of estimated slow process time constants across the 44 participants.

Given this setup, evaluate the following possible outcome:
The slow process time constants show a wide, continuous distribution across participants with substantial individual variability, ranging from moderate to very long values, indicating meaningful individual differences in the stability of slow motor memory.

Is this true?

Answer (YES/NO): NO